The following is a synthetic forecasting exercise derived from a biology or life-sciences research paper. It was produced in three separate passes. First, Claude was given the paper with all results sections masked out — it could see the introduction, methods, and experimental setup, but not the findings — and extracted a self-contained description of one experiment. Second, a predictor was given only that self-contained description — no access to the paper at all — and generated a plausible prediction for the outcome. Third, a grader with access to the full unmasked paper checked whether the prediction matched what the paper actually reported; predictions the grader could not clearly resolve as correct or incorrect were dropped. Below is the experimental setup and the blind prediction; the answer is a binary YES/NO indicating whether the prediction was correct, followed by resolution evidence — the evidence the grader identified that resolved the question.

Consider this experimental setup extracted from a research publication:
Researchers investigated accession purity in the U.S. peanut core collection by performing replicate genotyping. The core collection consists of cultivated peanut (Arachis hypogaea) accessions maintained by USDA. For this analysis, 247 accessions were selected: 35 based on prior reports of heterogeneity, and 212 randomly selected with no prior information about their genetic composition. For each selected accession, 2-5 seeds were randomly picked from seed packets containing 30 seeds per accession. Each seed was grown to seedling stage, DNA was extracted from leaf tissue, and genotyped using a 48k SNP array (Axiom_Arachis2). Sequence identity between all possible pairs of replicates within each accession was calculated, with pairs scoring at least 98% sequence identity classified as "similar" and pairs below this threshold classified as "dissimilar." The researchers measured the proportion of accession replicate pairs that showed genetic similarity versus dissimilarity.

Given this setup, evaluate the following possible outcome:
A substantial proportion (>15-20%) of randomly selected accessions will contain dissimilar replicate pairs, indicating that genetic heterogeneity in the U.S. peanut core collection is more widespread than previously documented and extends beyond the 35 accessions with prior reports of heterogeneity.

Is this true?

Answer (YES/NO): YES